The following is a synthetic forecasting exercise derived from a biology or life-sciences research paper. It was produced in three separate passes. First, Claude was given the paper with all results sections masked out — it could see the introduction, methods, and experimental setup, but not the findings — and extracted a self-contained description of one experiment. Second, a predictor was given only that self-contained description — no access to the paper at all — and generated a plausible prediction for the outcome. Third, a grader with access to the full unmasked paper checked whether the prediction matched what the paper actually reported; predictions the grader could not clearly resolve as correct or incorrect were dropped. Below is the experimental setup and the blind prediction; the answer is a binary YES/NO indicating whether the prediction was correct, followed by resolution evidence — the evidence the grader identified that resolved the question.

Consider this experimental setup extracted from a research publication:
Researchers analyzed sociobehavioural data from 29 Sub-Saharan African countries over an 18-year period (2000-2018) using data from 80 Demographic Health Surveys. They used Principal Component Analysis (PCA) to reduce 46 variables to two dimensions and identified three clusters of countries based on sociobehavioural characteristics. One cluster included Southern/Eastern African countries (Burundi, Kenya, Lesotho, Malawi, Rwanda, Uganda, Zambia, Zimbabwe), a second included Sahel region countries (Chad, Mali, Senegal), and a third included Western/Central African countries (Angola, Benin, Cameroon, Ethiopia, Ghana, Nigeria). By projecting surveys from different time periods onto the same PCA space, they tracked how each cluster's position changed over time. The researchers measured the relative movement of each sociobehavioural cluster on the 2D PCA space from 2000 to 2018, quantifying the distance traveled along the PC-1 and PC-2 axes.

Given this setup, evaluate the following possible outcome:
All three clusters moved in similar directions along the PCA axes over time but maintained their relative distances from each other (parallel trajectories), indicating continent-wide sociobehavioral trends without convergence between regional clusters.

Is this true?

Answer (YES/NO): NO